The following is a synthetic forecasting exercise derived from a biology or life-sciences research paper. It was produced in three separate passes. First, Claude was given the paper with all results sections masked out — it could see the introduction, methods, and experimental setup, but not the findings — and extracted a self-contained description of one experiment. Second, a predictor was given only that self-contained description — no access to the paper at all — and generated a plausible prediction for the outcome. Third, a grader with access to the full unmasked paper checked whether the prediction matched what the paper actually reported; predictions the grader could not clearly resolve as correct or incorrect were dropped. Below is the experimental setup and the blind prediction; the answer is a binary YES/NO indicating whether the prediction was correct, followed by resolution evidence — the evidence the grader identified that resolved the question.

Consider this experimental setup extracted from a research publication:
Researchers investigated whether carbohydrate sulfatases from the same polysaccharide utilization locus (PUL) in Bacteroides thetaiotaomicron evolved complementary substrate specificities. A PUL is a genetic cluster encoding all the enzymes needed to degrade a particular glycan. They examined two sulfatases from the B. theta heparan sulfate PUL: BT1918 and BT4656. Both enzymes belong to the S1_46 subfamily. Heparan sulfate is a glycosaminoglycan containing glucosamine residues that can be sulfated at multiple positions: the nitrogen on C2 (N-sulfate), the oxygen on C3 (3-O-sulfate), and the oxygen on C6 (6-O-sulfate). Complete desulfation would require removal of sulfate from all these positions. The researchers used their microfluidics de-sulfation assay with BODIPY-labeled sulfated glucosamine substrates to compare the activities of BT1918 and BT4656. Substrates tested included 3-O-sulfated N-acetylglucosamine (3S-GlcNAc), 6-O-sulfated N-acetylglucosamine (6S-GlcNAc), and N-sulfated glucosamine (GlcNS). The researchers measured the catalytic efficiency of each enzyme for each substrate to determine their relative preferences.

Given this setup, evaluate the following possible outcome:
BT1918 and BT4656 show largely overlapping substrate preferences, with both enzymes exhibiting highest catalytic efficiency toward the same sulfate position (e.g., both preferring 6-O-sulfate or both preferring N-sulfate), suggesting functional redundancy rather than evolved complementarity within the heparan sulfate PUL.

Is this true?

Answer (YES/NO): NO